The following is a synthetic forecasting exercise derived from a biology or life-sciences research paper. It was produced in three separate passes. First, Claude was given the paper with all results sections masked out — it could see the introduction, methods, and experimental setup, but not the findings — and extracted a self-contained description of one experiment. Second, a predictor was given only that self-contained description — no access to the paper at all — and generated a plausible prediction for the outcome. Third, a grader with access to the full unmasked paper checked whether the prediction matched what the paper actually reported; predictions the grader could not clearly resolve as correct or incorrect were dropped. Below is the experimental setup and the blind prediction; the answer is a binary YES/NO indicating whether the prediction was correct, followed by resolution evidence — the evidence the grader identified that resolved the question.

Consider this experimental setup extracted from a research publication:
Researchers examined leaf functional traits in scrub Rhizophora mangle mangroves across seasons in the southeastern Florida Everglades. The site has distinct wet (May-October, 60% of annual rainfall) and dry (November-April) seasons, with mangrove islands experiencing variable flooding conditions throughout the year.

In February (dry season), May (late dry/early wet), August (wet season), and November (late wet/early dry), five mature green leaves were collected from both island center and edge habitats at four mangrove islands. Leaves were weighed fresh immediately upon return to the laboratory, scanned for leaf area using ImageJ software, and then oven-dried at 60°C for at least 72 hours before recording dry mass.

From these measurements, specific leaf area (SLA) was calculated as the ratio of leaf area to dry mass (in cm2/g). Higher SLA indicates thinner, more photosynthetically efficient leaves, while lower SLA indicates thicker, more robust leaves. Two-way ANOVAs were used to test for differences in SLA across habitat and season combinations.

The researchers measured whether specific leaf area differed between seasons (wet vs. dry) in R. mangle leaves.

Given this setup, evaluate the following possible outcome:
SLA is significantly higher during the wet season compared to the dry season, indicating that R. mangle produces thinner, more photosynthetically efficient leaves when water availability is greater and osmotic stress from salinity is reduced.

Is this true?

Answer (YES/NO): NO